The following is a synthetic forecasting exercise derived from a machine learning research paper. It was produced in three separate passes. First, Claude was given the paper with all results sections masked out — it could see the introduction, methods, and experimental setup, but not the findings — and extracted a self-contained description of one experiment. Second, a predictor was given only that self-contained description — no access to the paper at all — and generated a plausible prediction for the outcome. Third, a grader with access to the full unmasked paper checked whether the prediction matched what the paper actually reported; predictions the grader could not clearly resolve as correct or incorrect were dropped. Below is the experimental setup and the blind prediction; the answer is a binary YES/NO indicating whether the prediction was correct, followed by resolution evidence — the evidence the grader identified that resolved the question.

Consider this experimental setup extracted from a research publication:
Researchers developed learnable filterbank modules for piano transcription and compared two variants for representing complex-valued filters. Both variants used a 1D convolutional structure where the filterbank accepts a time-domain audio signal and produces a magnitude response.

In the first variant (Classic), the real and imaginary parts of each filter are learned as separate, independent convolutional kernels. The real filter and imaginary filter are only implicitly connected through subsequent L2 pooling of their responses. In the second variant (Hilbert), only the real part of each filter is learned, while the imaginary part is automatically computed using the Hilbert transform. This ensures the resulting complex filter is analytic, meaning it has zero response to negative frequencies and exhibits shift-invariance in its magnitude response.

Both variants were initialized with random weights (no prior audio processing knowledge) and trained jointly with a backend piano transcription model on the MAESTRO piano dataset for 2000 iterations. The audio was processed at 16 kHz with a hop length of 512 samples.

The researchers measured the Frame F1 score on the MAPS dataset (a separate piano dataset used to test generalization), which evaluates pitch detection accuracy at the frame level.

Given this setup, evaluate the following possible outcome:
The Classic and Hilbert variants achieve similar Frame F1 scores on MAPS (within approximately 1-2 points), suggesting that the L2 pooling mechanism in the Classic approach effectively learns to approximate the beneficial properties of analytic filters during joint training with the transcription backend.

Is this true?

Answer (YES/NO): NO